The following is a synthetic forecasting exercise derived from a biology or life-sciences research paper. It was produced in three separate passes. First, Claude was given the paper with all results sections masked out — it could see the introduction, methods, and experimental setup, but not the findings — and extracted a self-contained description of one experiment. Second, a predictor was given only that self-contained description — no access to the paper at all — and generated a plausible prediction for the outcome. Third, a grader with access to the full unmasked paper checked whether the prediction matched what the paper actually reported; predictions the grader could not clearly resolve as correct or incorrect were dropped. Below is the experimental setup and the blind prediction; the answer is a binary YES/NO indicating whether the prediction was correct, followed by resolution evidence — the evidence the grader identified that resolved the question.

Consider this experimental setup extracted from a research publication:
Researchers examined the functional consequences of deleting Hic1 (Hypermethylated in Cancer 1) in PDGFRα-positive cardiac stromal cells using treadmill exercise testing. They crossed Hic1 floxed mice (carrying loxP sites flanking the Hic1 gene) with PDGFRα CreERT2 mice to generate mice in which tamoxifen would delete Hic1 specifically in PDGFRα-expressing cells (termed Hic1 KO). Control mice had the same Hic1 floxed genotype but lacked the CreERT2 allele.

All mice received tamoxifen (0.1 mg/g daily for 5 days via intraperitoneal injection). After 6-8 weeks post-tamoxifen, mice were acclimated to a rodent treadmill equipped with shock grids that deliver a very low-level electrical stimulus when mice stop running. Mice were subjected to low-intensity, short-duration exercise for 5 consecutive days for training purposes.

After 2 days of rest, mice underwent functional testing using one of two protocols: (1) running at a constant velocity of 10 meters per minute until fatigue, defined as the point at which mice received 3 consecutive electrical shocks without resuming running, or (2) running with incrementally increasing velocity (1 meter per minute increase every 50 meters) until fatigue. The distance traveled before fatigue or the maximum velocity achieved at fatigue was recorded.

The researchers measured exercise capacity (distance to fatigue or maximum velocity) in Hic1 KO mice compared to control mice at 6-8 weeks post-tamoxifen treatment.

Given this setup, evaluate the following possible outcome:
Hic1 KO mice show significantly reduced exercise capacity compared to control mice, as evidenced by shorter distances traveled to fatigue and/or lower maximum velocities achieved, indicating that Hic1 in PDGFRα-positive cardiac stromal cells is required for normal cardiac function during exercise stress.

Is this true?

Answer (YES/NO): YES